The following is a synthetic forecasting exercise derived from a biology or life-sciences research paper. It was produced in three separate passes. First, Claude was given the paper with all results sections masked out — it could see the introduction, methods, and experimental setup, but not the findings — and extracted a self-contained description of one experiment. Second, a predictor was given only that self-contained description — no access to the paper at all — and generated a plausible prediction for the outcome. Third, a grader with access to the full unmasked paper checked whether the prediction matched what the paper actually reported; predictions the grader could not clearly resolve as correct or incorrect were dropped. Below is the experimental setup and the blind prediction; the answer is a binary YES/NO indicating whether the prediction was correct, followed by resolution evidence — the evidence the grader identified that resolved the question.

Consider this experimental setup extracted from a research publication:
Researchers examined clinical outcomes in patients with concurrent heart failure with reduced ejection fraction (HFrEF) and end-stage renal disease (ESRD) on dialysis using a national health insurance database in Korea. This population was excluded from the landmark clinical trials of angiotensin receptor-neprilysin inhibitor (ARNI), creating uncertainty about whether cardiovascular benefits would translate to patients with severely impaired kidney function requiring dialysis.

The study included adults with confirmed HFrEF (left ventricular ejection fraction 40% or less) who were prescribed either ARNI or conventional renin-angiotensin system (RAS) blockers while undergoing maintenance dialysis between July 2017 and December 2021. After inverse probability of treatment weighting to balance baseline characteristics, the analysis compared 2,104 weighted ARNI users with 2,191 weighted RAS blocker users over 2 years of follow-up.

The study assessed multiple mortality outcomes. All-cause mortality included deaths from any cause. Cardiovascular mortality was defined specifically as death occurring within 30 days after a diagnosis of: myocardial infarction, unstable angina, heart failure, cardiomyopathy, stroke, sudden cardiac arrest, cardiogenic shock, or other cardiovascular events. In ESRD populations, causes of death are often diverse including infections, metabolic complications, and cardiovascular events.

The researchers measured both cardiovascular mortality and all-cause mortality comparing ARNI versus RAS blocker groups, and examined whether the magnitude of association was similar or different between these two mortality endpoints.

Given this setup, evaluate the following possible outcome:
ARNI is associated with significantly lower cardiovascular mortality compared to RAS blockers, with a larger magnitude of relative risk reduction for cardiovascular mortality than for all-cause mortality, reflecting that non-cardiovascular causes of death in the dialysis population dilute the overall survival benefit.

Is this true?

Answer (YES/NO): NO